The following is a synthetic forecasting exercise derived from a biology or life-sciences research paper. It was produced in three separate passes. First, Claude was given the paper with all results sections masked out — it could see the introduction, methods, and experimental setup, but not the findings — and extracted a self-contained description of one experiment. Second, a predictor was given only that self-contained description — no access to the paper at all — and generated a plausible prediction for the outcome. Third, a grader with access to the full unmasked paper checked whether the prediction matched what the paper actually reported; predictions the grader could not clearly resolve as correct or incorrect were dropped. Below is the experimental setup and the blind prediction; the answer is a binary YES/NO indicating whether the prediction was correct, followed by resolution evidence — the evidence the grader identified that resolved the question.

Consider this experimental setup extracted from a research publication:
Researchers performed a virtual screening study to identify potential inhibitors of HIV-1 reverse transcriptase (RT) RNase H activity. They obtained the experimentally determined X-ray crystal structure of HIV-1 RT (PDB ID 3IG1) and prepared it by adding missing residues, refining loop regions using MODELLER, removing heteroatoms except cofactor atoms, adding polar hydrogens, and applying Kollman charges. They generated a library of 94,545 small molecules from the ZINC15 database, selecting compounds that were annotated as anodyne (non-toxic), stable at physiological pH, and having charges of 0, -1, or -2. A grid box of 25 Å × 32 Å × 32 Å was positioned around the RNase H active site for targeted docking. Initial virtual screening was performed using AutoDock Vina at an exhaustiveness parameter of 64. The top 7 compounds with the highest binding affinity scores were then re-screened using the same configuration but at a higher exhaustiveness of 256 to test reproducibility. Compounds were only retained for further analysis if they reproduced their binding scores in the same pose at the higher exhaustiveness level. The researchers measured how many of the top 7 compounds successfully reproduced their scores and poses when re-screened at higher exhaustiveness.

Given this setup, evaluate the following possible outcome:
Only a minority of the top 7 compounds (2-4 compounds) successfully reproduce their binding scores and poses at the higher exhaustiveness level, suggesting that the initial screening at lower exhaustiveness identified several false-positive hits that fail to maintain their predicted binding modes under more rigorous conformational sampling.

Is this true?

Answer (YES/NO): NO